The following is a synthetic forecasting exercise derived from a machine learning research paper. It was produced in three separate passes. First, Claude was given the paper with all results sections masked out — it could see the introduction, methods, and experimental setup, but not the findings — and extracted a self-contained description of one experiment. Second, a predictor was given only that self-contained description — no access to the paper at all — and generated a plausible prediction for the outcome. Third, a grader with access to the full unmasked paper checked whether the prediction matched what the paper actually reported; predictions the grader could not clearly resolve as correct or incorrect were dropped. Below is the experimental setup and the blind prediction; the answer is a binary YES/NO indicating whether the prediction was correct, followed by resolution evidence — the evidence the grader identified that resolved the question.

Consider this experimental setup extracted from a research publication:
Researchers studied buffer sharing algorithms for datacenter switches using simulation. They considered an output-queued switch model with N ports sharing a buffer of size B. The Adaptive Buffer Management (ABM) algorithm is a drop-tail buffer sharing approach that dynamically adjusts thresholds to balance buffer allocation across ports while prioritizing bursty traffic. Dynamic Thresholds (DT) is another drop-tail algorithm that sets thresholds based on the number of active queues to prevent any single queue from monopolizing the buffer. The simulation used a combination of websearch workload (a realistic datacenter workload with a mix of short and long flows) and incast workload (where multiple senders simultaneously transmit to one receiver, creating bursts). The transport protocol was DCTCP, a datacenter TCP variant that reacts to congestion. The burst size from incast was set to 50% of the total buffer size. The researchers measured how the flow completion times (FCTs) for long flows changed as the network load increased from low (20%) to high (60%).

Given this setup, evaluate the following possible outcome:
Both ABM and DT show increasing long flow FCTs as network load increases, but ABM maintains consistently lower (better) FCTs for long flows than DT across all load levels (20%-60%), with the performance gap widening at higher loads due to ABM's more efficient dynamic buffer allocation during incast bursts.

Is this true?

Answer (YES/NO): NO